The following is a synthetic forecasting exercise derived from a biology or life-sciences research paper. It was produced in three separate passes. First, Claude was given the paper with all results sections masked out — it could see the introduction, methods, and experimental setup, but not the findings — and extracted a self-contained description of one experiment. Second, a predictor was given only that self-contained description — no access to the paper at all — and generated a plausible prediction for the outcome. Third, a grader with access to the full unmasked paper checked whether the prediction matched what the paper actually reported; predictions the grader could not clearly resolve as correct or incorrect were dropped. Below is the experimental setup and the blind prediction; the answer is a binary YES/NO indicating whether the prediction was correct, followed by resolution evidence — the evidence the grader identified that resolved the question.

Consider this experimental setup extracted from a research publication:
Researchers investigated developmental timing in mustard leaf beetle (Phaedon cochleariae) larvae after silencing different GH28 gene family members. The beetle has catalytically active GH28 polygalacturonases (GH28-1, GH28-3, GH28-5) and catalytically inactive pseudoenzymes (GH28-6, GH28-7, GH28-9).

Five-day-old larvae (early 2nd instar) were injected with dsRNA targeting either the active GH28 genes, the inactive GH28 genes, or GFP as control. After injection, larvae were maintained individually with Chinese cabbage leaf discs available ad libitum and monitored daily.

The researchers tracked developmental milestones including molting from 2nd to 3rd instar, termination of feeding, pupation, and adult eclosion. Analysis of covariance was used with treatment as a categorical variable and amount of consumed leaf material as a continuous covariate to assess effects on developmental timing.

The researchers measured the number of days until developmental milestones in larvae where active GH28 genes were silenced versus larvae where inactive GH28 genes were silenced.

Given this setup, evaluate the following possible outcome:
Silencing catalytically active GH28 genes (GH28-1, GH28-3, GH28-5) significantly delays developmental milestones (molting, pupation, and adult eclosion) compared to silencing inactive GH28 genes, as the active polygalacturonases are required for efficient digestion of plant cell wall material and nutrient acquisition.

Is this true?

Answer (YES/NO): NO